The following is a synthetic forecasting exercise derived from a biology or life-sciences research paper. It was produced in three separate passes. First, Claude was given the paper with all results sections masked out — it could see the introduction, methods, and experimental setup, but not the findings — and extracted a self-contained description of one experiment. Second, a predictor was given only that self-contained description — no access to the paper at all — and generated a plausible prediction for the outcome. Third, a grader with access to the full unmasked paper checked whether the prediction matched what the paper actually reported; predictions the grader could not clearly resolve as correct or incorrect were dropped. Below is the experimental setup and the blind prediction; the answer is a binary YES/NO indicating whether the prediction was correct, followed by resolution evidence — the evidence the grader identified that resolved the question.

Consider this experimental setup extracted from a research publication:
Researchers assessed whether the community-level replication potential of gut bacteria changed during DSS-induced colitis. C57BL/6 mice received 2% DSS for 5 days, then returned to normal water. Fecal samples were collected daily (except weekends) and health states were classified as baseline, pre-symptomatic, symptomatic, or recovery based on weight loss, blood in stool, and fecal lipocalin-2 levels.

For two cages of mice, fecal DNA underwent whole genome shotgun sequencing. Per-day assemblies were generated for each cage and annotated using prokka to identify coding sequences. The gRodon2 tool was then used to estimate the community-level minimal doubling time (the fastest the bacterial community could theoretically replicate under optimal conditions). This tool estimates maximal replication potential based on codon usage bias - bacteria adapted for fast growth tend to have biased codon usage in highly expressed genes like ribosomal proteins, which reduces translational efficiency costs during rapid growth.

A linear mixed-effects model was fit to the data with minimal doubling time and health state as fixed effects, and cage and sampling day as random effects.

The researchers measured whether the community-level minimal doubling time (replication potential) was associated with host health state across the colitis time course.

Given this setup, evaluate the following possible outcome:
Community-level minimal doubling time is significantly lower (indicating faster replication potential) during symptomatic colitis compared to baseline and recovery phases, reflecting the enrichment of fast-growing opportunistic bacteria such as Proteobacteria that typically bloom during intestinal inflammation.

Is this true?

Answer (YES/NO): NO